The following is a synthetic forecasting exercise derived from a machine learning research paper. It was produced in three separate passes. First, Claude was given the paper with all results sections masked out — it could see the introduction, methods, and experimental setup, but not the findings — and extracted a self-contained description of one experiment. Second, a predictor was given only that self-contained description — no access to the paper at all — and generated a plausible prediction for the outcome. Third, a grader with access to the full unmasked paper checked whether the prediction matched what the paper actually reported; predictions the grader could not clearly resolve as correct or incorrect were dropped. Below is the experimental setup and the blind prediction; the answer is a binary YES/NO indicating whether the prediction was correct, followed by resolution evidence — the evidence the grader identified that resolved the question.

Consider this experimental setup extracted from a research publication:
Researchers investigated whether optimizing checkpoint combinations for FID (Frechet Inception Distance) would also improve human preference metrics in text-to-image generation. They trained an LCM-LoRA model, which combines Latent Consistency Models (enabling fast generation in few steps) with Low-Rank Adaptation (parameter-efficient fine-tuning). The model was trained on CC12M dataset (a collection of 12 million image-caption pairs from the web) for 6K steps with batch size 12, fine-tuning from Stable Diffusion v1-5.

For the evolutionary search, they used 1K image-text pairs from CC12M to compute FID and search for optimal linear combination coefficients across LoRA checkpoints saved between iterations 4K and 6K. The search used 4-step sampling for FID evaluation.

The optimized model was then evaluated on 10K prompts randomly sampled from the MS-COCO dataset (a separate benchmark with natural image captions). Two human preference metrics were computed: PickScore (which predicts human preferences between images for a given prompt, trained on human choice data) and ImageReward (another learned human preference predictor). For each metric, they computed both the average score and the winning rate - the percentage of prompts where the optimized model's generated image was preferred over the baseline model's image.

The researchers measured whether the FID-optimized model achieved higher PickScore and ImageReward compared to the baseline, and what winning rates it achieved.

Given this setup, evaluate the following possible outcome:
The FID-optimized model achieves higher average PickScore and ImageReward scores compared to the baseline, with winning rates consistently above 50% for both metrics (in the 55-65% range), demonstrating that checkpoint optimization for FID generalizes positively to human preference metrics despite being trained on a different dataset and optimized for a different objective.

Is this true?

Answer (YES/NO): NO